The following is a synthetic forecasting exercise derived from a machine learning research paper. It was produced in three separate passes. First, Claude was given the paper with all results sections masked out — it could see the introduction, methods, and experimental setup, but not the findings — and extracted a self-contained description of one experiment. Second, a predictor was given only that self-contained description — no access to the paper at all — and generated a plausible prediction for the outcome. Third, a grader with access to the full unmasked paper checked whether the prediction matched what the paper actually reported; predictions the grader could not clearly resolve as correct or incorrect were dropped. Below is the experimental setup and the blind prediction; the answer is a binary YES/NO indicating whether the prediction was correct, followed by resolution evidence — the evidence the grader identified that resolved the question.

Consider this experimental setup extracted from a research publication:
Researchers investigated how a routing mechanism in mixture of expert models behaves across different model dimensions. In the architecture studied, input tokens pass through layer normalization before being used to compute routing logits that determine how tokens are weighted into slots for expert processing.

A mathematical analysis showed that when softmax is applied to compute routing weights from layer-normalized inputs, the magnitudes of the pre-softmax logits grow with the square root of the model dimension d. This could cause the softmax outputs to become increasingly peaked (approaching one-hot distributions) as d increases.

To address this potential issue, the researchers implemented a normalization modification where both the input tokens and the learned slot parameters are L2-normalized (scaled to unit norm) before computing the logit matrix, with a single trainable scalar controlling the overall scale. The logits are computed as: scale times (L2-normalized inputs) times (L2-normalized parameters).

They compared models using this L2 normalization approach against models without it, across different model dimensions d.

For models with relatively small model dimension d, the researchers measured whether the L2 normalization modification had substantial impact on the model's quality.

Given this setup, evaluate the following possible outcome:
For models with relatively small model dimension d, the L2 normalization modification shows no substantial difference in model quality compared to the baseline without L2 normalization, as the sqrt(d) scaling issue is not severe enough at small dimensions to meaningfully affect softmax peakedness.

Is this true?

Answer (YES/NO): YES